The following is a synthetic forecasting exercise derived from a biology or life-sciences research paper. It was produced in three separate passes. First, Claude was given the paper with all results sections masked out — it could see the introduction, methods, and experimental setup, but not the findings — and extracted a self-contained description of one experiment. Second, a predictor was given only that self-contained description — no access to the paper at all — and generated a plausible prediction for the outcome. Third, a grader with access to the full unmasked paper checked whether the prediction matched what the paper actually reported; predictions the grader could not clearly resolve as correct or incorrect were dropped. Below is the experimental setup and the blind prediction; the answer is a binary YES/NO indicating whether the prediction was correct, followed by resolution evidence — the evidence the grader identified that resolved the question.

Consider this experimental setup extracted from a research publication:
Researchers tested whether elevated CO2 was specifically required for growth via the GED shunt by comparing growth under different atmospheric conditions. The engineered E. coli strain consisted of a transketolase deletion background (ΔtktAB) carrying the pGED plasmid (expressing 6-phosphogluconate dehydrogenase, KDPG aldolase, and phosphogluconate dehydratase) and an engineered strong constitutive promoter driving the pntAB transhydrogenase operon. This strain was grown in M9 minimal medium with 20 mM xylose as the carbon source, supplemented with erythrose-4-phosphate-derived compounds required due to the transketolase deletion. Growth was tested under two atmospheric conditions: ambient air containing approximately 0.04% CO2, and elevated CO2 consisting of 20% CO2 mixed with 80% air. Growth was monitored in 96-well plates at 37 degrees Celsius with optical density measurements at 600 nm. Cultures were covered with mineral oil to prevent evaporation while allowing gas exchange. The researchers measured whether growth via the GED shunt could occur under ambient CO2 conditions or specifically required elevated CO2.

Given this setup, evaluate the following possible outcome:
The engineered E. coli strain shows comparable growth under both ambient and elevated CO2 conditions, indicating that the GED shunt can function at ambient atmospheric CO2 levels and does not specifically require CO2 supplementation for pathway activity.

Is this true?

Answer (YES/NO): NO